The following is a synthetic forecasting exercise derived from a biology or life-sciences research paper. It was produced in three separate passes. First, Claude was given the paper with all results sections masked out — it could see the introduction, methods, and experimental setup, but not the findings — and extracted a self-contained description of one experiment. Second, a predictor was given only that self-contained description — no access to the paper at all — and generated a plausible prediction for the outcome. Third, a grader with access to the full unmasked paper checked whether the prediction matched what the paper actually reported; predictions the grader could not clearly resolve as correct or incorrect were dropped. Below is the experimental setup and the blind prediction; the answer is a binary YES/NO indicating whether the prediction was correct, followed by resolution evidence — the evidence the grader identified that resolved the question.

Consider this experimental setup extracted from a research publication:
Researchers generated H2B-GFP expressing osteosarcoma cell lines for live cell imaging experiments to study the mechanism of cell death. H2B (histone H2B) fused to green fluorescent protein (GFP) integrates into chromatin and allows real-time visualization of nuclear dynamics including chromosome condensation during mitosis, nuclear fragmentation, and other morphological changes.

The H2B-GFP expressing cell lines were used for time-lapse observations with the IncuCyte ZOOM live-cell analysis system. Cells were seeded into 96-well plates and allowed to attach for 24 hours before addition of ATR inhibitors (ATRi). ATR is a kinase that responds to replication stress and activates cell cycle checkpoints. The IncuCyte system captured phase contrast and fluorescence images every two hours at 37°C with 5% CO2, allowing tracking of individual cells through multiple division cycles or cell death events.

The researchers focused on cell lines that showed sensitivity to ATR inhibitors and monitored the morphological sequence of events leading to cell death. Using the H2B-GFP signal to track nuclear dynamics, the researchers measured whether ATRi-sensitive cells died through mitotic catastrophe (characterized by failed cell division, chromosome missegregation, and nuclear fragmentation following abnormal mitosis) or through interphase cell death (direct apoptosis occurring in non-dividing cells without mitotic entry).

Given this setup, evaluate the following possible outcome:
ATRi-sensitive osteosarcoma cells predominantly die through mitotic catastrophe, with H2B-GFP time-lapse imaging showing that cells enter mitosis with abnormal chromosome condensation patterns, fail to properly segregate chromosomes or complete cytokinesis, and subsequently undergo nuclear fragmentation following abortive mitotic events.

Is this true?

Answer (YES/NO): YES